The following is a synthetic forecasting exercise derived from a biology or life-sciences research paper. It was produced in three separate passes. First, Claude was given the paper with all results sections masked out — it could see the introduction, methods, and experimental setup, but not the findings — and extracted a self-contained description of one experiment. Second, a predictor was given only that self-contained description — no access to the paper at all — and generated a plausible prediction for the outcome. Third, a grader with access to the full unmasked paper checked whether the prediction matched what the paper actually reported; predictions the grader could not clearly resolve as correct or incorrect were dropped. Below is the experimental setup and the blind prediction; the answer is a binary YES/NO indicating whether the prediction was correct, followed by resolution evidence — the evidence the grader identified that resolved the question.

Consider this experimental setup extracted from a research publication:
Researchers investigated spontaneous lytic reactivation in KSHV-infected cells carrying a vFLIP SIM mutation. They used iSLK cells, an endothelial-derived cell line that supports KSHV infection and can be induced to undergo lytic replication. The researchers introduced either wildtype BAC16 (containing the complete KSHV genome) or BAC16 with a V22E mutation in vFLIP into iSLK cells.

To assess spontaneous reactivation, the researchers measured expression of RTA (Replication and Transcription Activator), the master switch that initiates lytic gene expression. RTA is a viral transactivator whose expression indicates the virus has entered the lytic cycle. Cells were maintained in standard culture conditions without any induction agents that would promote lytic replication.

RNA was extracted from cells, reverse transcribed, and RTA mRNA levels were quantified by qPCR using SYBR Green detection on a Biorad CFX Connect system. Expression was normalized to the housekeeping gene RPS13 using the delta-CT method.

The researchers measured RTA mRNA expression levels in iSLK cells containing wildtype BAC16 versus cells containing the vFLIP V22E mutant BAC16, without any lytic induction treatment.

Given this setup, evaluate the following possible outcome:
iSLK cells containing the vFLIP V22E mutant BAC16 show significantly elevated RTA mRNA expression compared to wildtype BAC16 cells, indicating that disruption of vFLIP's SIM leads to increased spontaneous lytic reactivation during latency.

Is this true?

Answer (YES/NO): YES